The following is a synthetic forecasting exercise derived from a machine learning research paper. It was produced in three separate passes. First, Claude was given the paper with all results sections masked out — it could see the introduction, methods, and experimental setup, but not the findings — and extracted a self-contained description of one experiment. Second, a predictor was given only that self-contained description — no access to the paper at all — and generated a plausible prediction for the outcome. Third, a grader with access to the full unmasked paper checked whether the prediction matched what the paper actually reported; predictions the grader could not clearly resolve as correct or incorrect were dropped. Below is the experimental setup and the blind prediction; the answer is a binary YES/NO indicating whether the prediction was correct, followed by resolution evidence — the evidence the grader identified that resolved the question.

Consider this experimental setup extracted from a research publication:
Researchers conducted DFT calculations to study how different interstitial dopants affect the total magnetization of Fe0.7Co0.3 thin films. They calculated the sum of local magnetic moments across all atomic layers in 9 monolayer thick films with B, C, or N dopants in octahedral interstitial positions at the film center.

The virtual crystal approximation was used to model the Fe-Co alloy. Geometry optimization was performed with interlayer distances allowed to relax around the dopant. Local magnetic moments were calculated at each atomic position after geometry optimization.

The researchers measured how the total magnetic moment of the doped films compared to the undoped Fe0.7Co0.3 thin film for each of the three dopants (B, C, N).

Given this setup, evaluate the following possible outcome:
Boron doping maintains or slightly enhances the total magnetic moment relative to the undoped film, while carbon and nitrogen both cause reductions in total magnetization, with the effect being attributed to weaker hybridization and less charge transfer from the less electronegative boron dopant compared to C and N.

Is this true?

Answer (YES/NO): NO